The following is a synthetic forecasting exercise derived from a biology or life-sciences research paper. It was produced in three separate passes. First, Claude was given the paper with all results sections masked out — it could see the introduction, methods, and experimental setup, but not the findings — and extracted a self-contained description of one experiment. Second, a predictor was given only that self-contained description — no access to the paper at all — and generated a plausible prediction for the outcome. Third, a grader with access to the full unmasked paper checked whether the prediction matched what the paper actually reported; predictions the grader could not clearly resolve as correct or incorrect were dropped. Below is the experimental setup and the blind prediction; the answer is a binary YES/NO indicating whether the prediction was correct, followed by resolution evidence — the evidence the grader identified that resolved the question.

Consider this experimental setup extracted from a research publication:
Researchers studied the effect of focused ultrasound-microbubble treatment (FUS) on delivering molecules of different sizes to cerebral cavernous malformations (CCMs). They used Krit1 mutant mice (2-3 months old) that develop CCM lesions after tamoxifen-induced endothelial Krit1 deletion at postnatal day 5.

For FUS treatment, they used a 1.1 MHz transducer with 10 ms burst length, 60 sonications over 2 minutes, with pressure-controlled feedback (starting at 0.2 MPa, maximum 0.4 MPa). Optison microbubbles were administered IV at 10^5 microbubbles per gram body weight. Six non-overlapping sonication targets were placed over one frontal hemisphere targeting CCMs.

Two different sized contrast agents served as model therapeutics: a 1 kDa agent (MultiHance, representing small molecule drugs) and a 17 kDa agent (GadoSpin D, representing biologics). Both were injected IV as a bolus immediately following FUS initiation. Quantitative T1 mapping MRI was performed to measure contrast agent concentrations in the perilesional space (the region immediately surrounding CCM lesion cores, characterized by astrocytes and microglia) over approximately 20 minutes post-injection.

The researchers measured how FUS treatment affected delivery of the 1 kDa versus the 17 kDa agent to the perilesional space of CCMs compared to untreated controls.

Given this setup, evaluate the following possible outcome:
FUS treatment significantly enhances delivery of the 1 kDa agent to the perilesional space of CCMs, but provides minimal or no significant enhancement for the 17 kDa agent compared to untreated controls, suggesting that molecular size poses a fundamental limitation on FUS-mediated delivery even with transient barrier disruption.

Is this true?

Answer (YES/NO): NO